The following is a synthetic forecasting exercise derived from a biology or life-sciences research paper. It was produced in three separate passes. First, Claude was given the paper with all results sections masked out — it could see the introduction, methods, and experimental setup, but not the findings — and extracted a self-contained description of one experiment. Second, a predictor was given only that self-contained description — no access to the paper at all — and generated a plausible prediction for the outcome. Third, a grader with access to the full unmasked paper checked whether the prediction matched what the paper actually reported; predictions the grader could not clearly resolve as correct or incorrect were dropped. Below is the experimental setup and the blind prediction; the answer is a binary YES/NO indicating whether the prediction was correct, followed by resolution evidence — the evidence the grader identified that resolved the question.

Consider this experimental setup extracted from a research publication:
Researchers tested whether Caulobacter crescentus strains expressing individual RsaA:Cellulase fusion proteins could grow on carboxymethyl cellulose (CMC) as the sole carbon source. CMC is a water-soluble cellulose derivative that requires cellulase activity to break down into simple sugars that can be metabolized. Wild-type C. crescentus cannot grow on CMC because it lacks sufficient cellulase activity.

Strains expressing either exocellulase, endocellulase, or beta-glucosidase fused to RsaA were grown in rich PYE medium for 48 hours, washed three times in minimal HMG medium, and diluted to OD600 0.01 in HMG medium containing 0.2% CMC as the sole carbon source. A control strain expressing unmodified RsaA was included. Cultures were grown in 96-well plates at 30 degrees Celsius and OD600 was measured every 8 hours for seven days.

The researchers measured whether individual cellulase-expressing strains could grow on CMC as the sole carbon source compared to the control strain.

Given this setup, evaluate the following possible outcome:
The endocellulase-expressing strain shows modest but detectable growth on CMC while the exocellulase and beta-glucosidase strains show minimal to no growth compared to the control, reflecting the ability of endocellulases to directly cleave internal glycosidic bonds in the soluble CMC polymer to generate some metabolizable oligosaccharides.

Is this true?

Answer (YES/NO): NO